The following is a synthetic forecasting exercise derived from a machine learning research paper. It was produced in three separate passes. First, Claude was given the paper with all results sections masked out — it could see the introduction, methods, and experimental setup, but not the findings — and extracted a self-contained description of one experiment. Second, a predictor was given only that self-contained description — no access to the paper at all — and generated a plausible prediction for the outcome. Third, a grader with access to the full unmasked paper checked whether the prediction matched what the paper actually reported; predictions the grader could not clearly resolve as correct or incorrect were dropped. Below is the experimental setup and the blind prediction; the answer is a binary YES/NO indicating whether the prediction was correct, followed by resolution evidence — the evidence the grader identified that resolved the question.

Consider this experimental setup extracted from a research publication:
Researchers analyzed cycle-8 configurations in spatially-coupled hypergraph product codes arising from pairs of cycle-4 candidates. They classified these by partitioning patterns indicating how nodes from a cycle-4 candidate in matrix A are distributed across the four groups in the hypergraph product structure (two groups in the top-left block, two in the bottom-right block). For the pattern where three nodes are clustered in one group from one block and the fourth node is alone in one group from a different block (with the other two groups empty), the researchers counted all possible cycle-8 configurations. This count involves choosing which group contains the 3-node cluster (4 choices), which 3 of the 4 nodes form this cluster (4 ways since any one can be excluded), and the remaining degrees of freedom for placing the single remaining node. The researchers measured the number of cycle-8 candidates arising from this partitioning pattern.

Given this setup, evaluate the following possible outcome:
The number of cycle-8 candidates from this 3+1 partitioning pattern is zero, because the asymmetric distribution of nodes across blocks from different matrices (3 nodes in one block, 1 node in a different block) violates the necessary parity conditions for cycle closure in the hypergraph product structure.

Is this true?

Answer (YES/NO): NO